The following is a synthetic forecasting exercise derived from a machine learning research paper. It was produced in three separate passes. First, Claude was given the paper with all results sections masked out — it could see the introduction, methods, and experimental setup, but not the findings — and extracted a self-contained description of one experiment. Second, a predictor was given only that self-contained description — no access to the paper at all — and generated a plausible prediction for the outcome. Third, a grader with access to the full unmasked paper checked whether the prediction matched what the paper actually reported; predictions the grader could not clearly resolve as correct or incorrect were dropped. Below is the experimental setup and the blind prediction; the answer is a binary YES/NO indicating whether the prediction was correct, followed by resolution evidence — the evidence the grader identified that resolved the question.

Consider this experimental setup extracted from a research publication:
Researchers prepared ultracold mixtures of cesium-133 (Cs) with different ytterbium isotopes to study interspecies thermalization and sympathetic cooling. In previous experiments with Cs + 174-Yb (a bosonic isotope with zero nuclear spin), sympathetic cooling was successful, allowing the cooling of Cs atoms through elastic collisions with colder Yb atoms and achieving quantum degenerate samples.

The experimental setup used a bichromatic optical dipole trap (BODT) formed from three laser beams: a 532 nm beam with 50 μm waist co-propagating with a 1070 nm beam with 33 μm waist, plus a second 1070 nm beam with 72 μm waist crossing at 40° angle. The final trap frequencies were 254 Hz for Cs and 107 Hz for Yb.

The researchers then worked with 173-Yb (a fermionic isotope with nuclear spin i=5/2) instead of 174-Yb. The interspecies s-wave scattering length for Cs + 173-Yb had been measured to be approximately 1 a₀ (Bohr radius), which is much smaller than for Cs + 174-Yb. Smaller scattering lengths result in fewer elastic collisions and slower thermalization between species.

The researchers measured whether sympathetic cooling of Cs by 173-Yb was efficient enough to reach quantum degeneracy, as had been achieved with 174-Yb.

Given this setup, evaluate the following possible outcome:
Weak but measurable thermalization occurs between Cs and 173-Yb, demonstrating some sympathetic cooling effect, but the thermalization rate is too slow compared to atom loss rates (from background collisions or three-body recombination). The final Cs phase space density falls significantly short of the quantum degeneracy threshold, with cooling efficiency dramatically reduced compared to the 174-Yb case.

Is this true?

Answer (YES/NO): YES